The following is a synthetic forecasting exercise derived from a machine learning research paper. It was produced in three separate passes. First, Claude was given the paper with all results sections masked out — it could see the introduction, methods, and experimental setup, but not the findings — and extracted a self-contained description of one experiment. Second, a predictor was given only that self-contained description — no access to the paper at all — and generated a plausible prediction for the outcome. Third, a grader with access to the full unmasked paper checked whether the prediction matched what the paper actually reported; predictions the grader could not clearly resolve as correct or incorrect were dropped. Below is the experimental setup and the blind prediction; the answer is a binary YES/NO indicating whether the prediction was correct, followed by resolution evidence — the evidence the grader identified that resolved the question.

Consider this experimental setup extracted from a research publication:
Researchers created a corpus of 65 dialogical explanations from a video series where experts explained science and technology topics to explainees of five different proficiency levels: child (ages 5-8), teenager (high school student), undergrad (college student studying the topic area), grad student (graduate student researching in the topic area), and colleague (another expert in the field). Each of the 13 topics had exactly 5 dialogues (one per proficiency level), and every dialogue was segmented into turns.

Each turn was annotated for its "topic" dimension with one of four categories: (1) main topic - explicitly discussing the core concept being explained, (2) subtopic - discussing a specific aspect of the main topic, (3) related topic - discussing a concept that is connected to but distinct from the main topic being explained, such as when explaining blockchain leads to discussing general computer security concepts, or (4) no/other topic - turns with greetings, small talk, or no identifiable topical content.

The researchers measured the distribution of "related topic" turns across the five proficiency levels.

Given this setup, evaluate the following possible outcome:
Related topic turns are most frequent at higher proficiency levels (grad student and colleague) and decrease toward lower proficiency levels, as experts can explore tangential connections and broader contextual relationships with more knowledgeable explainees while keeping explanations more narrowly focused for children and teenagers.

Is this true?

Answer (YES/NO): YES